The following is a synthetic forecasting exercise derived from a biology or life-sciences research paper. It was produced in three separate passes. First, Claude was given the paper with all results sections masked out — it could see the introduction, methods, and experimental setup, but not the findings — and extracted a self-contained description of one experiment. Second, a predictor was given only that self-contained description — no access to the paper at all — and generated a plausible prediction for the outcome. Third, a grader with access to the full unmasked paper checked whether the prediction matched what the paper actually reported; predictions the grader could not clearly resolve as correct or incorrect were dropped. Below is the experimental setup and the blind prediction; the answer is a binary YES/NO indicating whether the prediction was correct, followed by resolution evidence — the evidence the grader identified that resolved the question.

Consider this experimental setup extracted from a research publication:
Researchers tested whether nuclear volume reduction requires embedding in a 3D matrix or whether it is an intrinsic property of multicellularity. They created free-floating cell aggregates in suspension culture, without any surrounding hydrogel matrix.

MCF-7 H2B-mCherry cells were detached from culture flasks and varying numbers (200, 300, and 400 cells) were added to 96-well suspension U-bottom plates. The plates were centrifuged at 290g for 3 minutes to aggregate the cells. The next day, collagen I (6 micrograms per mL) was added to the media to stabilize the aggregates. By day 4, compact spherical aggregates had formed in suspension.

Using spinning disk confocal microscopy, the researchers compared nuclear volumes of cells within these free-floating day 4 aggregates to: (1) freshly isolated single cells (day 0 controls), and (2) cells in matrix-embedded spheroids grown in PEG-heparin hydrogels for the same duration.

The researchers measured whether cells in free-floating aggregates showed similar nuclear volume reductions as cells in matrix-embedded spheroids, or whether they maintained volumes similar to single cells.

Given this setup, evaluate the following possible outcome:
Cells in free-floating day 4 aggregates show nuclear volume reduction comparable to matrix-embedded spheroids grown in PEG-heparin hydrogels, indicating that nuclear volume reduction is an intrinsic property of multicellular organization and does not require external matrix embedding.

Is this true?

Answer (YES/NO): YES